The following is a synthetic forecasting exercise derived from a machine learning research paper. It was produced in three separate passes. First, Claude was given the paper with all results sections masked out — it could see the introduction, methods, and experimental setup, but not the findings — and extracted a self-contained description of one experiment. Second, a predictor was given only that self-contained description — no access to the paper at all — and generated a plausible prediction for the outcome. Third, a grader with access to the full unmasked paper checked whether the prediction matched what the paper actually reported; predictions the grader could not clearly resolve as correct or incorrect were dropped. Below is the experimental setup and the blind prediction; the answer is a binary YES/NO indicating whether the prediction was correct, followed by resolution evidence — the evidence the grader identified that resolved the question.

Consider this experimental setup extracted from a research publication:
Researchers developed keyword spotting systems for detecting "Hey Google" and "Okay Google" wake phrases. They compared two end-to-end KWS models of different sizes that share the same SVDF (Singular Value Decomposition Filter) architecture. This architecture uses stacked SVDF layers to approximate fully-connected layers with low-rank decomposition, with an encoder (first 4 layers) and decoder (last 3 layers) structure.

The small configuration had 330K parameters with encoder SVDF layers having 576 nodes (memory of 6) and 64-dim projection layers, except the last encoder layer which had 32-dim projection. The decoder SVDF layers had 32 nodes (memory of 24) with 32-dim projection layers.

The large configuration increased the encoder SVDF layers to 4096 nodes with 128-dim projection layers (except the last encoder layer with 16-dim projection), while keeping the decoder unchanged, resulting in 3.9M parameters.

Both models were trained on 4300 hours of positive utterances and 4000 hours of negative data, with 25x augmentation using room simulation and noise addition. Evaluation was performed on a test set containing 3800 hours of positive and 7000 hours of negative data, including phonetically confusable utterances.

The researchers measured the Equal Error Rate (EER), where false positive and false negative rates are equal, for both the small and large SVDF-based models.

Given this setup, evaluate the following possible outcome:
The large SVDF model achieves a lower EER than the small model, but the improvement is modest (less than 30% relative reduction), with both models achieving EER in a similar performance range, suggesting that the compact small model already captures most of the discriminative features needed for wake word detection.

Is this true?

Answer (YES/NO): YES